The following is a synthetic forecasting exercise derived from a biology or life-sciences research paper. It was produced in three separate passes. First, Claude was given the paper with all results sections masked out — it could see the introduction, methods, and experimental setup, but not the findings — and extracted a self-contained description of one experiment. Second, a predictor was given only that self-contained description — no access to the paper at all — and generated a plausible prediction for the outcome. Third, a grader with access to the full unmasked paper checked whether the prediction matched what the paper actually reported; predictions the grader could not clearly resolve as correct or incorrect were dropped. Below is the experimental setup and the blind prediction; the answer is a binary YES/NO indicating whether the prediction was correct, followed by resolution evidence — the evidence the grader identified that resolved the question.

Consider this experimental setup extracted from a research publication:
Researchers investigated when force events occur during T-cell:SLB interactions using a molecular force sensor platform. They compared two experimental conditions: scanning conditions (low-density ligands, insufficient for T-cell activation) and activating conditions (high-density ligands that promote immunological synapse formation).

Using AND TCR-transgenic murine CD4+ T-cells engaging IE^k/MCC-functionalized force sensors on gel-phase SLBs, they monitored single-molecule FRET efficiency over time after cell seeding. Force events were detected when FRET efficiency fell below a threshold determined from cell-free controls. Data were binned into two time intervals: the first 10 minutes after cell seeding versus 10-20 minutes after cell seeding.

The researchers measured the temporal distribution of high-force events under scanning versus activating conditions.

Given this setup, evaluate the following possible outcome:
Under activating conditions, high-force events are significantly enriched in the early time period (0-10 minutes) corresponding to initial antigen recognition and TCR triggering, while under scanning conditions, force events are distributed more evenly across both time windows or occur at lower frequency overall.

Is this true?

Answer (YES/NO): NO